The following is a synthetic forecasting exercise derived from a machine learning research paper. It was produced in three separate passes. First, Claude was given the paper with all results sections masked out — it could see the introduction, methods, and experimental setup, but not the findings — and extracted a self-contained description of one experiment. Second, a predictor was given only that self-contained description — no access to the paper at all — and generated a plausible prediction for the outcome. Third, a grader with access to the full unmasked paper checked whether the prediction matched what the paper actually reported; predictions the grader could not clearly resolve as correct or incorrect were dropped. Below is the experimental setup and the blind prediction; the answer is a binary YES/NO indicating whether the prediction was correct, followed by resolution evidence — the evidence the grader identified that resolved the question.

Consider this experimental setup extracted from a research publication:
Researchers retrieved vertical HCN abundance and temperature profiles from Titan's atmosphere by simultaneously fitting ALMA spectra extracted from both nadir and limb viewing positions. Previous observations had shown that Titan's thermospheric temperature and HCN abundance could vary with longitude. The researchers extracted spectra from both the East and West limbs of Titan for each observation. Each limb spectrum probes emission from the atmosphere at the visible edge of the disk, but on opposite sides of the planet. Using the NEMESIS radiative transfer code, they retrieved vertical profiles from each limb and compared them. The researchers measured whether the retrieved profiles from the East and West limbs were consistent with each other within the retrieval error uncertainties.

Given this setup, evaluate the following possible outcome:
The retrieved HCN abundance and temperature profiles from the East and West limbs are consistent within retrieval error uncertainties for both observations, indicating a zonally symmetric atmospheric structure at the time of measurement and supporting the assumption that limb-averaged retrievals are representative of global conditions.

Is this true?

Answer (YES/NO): YES